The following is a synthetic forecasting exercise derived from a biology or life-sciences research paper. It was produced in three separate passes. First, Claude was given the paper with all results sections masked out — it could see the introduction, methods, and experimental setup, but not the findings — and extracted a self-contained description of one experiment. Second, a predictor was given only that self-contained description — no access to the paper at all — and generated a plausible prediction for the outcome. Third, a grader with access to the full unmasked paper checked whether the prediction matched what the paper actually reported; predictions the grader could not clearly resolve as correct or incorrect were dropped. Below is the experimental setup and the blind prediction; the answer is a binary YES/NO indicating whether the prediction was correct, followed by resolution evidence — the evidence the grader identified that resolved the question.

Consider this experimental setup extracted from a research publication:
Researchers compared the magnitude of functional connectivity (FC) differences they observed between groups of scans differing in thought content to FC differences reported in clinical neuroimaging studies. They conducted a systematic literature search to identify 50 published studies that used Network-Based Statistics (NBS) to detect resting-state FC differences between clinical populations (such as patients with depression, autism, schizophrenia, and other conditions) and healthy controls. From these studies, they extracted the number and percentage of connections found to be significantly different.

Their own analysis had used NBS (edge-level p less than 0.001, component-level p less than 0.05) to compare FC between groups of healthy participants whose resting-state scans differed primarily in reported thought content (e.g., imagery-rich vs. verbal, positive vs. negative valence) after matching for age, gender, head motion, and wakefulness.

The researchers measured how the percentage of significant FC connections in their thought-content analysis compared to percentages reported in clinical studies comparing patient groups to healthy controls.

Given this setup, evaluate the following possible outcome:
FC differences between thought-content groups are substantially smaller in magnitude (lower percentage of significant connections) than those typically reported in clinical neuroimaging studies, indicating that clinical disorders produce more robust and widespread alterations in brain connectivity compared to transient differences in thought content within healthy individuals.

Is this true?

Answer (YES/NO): NO